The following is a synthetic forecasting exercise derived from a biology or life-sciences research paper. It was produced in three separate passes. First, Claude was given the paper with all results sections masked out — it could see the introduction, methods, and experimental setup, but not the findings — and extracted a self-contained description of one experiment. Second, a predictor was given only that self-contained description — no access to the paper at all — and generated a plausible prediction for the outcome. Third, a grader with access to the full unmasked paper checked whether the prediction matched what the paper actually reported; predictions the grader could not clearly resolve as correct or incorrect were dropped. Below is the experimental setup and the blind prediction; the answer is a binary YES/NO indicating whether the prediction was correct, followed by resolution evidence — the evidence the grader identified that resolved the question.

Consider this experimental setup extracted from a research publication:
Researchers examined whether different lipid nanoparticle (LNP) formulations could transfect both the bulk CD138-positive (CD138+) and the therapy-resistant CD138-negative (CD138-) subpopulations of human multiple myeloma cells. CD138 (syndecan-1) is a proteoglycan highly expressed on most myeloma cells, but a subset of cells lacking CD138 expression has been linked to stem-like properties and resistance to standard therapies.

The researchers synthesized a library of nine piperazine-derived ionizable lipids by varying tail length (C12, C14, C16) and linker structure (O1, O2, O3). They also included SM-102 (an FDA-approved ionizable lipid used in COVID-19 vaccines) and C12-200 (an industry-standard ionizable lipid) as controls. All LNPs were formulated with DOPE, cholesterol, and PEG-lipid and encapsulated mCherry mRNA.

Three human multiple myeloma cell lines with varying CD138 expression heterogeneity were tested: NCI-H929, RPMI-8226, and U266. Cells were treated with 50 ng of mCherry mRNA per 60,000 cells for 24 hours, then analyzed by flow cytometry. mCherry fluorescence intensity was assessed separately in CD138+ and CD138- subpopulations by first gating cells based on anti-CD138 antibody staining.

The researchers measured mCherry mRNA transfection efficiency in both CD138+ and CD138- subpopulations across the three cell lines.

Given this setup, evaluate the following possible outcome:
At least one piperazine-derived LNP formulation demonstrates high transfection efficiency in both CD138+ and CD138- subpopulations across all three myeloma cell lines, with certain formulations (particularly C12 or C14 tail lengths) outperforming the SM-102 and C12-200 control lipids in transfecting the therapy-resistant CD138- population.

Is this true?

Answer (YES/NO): NO